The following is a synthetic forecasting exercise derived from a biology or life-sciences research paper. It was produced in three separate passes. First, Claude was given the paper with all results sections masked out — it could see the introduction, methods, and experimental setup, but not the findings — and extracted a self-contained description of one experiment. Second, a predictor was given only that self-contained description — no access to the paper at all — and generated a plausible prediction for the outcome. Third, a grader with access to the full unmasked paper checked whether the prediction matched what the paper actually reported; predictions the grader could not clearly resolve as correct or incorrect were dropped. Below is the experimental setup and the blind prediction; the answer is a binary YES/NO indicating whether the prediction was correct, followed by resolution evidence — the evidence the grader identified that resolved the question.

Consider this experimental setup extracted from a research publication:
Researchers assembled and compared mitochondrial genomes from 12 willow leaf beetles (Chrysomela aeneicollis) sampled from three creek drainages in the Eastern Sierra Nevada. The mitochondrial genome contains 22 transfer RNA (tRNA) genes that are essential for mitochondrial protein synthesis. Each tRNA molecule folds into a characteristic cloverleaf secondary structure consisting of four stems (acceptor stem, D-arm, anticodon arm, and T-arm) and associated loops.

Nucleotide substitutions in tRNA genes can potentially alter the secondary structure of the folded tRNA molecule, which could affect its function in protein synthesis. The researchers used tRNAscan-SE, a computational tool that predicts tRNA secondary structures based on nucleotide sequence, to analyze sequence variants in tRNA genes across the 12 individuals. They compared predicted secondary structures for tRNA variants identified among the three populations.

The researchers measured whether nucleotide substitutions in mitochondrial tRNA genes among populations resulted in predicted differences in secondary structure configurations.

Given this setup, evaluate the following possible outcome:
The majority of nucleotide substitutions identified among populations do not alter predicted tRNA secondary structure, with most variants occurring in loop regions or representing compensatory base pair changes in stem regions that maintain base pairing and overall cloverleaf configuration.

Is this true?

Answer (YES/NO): NO